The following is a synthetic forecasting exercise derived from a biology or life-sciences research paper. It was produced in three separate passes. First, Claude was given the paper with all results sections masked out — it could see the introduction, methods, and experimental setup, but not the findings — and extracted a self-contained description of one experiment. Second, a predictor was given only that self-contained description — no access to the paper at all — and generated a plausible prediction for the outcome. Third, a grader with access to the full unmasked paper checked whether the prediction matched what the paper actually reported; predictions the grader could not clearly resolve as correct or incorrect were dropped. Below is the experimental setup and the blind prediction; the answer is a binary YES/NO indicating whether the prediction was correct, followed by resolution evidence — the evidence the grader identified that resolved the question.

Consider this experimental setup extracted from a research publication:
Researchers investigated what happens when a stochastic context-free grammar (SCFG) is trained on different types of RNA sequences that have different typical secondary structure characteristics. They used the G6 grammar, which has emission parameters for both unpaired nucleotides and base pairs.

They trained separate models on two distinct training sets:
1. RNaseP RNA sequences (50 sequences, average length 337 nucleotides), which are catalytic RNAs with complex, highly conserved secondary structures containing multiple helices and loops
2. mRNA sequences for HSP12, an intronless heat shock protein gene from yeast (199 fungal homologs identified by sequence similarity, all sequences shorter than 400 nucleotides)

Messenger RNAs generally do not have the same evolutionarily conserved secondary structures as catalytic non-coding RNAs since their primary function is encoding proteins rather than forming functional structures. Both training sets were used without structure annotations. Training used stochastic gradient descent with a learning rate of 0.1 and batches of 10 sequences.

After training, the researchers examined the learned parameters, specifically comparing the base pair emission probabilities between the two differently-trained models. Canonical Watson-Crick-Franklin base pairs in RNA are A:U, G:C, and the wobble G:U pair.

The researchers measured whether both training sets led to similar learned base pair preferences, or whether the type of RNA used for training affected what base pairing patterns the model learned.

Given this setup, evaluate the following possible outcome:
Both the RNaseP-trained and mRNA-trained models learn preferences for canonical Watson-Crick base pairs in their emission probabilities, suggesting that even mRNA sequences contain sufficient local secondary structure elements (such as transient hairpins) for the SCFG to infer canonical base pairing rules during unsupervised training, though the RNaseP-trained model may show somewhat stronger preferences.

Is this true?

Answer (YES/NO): NO